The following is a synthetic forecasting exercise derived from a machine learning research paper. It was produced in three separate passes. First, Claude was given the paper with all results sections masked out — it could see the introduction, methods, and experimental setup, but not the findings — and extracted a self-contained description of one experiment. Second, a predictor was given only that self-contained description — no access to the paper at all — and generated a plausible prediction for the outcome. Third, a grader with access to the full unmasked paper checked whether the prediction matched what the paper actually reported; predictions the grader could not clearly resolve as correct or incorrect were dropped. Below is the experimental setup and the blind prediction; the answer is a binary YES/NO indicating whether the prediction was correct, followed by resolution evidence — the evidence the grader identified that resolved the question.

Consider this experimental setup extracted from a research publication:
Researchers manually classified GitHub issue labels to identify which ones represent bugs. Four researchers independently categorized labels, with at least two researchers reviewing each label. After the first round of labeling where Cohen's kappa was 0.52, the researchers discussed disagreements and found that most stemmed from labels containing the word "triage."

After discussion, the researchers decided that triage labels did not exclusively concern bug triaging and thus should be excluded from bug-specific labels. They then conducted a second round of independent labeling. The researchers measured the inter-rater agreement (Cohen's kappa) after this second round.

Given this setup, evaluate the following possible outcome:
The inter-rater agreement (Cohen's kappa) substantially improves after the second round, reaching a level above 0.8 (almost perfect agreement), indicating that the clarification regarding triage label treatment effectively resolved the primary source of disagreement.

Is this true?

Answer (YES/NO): YES